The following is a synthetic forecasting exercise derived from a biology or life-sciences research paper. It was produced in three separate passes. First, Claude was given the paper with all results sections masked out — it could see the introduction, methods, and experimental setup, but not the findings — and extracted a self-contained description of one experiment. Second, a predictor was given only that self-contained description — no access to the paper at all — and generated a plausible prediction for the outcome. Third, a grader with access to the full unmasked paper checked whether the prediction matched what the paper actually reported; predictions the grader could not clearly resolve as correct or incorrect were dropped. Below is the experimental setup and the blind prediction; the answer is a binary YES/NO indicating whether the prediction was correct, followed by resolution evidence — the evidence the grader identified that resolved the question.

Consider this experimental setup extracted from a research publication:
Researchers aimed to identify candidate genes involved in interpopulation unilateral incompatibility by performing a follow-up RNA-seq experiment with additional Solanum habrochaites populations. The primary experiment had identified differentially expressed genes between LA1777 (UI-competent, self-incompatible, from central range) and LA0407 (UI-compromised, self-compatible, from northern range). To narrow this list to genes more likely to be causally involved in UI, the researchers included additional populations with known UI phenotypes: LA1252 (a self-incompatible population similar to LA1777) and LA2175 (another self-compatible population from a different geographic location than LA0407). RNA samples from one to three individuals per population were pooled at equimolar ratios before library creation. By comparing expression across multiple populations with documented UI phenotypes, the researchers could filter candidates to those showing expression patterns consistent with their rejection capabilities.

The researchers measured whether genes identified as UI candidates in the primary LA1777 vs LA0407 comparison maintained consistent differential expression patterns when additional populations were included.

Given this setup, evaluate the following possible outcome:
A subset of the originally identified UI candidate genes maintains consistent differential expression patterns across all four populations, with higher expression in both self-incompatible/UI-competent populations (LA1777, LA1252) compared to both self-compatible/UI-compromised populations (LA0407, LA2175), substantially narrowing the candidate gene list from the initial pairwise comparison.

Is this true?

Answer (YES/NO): NO